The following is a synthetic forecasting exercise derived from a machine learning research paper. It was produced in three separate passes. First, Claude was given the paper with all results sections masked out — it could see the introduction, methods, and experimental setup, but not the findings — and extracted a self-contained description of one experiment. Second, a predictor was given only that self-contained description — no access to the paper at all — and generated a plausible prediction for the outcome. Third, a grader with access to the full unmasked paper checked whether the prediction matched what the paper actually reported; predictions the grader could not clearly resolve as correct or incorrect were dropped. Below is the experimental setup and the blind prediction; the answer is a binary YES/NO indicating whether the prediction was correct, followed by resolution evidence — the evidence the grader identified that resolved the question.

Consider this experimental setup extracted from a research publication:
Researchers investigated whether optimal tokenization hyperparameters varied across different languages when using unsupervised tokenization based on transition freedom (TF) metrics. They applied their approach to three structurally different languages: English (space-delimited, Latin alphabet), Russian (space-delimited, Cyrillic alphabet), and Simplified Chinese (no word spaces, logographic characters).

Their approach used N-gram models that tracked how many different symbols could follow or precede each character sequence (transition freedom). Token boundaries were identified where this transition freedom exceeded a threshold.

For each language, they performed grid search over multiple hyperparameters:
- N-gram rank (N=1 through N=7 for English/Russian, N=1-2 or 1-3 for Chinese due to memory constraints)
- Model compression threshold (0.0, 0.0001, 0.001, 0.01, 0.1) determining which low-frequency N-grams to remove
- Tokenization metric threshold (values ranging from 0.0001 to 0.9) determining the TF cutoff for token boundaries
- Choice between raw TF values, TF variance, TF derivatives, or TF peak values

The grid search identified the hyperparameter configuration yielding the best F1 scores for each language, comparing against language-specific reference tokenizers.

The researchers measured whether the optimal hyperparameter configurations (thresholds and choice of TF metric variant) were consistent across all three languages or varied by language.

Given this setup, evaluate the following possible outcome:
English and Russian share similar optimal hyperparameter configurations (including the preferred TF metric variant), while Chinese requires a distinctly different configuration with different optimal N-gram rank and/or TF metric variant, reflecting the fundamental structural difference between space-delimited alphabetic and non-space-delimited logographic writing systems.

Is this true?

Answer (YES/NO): YES